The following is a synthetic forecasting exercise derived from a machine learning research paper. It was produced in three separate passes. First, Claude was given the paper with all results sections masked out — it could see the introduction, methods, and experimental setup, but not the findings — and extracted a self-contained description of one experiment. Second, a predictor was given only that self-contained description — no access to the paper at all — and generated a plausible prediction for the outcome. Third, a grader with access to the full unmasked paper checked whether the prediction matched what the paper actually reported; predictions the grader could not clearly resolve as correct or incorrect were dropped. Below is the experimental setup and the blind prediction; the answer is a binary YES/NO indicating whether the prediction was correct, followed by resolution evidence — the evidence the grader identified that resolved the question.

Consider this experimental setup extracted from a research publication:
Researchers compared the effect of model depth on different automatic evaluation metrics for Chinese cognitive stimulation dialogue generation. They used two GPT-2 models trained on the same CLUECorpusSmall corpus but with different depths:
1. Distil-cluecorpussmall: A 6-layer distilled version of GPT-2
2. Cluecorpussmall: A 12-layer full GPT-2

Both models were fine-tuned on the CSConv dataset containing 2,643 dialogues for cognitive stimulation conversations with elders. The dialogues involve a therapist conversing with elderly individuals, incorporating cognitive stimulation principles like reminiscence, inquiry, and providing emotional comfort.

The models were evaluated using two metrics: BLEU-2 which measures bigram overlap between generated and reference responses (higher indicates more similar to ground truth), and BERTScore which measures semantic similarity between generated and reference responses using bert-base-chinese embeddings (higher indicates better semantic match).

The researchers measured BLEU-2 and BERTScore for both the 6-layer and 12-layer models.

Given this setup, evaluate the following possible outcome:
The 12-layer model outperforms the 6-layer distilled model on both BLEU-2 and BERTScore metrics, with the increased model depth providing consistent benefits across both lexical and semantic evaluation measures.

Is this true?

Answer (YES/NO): NO